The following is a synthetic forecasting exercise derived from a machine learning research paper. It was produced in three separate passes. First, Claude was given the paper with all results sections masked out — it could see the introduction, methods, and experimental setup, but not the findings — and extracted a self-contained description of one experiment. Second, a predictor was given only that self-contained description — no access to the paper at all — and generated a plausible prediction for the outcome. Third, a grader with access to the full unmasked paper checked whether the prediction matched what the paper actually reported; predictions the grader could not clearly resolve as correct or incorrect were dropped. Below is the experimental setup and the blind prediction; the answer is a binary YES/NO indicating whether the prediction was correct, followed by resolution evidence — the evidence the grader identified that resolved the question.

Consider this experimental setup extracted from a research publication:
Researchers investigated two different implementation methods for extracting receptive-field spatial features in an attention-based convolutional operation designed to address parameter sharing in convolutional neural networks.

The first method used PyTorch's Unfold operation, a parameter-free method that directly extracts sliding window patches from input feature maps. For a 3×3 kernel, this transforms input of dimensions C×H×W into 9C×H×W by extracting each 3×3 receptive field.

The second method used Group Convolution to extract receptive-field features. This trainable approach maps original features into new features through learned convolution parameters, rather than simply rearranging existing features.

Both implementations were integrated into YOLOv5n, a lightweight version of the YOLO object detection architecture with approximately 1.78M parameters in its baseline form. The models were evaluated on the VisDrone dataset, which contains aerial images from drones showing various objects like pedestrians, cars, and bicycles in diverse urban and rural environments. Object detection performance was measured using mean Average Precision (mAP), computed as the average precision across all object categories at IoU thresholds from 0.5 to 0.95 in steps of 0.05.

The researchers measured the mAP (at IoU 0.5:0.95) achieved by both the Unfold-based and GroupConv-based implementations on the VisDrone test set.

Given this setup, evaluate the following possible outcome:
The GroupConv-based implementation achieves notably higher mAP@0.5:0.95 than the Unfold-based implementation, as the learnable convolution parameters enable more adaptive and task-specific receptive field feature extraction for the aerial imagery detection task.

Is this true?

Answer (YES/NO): NO